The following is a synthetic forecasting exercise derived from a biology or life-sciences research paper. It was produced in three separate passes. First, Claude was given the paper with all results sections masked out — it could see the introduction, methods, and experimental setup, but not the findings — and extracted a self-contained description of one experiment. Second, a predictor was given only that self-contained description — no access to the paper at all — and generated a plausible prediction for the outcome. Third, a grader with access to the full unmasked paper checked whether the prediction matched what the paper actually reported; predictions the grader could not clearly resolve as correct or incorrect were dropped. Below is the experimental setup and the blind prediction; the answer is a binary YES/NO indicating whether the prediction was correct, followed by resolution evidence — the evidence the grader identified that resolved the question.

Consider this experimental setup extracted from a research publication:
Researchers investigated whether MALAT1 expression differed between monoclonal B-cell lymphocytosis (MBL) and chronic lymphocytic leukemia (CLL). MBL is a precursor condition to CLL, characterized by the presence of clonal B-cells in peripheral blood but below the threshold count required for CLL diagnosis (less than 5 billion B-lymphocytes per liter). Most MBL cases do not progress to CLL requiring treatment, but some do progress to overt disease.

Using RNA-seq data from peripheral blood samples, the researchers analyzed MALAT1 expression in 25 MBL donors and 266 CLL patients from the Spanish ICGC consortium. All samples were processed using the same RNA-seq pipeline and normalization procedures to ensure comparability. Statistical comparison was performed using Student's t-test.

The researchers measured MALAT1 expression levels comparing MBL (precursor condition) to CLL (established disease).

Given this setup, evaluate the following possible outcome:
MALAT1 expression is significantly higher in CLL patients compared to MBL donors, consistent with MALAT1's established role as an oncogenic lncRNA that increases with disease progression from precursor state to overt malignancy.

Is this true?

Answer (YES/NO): YES